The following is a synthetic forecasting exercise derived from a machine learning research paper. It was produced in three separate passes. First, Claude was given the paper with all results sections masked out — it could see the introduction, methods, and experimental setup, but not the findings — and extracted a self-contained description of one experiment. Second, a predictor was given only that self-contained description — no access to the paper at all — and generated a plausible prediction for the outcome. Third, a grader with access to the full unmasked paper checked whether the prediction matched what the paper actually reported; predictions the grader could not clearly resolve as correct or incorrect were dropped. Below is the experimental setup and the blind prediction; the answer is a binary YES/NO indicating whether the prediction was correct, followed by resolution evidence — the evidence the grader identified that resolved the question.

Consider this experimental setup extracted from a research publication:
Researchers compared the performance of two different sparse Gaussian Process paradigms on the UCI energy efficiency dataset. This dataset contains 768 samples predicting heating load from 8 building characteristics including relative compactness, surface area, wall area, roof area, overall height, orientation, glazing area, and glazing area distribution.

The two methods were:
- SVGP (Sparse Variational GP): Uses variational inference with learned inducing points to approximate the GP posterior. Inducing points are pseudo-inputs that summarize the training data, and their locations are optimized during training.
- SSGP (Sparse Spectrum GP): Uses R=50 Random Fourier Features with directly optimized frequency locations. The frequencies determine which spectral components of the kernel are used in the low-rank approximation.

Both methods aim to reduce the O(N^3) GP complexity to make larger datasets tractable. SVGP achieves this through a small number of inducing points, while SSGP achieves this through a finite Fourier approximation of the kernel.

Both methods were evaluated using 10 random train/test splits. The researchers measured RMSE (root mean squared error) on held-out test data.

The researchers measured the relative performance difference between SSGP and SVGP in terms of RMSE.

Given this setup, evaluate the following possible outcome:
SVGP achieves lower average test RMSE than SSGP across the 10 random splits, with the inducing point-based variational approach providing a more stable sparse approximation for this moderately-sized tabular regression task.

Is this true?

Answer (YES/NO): NO